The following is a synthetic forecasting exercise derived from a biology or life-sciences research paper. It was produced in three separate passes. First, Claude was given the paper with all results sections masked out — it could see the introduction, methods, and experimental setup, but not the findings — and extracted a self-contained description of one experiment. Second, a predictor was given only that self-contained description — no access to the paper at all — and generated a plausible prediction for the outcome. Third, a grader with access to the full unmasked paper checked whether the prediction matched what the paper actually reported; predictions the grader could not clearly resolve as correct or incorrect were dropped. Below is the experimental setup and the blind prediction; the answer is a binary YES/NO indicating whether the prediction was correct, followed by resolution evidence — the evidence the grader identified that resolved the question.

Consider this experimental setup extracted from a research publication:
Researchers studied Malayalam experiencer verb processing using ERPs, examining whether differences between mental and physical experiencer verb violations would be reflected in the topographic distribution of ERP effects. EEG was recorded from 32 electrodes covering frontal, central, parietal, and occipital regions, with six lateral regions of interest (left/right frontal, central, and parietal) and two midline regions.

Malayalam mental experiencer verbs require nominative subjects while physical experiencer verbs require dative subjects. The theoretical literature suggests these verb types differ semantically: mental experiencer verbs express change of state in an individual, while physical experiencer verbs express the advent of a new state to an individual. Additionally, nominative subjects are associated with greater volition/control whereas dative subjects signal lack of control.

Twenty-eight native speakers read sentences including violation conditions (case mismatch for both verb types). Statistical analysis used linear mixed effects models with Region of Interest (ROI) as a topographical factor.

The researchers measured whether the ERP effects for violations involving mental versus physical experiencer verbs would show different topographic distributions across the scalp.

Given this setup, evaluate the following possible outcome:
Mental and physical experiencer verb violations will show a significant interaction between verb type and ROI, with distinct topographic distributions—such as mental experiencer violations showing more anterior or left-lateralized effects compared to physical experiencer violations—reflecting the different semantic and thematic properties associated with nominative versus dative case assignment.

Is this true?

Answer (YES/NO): NO